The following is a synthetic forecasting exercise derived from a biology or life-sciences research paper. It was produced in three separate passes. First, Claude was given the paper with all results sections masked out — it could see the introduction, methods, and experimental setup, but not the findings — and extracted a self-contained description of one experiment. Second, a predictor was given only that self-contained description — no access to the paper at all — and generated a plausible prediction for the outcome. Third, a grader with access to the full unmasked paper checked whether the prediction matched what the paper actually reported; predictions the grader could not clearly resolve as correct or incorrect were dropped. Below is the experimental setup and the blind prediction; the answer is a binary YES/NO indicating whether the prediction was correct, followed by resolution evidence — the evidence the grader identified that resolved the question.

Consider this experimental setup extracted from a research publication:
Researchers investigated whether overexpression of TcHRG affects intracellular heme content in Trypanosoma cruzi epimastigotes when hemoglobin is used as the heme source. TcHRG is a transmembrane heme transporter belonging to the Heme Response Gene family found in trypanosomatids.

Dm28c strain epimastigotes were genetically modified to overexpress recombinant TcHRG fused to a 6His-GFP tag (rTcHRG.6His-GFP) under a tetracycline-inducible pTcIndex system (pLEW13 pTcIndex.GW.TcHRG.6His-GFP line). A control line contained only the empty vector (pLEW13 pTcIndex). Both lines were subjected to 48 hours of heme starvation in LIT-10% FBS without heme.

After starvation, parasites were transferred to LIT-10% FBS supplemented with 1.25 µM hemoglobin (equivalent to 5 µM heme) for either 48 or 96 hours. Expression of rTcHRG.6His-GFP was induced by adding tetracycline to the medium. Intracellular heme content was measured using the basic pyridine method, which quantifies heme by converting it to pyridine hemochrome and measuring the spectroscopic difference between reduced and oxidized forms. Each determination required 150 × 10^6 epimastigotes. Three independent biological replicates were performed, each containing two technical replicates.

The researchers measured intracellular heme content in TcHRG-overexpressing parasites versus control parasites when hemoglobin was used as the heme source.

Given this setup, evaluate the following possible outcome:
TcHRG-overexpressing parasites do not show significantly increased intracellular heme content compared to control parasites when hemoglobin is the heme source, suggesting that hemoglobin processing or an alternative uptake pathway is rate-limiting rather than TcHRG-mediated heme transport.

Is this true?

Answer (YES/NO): NO